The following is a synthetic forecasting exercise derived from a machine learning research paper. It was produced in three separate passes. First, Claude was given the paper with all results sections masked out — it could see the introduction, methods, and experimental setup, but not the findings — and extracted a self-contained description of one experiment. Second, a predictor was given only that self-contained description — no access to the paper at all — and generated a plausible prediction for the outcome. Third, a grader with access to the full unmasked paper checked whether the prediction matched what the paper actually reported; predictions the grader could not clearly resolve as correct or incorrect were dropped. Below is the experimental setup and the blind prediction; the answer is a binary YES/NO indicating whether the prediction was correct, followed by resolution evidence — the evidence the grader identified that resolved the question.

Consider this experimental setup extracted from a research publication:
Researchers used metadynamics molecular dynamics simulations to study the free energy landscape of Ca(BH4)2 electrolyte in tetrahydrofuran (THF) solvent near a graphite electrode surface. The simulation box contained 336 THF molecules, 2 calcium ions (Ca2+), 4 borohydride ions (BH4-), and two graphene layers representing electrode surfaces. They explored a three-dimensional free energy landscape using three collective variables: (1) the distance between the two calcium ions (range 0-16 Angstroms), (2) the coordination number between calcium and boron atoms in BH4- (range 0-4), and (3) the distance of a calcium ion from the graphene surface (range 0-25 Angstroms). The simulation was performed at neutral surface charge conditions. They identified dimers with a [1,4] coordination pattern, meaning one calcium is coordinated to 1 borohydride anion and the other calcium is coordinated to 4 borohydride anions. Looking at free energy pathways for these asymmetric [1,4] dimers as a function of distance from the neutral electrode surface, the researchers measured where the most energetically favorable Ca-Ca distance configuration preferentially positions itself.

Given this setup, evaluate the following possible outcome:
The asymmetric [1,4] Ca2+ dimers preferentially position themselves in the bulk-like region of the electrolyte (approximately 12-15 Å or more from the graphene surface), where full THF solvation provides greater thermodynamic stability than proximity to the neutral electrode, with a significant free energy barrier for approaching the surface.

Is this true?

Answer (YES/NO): YES